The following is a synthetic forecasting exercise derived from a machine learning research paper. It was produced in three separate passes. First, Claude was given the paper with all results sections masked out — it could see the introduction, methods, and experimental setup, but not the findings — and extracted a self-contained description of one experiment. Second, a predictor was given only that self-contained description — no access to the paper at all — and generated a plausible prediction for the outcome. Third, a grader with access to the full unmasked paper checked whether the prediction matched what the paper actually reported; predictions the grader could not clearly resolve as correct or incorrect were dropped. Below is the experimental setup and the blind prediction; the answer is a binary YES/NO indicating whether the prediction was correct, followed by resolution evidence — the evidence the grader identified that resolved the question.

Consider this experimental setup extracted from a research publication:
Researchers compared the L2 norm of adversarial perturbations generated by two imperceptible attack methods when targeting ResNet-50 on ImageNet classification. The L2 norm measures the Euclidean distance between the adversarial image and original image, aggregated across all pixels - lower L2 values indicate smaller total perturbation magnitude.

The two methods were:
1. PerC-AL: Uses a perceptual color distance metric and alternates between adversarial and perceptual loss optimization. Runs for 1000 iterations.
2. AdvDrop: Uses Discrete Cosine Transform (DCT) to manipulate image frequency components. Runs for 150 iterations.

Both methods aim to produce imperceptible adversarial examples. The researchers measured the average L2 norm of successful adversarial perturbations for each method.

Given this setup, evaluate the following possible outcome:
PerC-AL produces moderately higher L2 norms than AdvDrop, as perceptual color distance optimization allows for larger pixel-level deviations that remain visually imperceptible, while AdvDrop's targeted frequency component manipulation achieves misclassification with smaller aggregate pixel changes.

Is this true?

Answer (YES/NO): NO